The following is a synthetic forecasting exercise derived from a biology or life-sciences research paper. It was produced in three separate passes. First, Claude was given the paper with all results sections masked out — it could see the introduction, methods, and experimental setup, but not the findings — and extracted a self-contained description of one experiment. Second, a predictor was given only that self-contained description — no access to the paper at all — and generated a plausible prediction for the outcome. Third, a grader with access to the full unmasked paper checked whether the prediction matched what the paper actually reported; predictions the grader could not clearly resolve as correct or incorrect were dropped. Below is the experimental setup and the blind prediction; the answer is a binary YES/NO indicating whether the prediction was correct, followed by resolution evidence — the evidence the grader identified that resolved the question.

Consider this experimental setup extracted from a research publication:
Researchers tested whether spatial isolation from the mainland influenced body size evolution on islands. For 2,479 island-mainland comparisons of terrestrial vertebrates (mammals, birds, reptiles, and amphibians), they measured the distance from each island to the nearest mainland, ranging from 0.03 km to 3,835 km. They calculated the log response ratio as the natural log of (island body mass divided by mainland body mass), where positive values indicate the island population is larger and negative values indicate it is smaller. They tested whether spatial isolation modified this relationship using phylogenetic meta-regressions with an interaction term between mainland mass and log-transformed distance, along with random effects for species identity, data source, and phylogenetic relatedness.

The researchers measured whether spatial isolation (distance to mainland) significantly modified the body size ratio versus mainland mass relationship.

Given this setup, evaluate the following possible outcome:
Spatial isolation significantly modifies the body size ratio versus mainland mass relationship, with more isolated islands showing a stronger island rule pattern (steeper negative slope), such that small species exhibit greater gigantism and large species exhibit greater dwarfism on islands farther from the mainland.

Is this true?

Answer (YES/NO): NO